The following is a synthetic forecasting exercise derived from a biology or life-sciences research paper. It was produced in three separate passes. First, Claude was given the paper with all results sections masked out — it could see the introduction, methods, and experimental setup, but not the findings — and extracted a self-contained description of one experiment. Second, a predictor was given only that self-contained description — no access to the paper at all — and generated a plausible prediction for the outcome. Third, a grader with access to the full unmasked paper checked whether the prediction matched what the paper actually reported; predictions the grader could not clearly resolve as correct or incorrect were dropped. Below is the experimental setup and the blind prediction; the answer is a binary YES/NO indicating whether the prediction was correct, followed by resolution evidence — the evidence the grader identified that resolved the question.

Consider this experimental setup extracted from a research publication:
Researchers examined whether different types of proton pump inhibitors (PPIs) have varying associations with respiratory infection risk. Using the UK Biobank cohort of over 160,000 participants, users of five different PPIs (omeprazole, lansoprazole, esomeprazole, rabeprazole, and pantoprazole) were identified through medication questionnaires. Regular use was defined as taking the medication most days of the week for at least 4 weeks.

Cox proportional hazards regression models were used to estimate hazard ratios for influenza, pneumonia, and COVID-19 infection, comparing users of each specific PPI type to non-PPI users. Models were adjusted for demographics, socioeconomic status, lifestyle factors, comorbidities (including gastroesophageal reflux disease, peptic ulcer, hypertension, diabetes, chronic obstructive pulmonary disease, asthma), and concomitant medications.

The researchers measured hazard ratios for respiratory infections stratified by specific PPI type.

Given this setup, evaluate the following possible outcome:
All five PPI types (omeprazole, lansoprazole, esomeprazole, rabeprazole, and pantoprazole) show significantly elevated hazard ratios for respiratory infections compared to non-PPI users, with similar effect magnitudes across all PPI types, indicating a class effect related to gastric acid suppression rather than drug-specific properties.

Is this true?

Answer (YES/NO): NO